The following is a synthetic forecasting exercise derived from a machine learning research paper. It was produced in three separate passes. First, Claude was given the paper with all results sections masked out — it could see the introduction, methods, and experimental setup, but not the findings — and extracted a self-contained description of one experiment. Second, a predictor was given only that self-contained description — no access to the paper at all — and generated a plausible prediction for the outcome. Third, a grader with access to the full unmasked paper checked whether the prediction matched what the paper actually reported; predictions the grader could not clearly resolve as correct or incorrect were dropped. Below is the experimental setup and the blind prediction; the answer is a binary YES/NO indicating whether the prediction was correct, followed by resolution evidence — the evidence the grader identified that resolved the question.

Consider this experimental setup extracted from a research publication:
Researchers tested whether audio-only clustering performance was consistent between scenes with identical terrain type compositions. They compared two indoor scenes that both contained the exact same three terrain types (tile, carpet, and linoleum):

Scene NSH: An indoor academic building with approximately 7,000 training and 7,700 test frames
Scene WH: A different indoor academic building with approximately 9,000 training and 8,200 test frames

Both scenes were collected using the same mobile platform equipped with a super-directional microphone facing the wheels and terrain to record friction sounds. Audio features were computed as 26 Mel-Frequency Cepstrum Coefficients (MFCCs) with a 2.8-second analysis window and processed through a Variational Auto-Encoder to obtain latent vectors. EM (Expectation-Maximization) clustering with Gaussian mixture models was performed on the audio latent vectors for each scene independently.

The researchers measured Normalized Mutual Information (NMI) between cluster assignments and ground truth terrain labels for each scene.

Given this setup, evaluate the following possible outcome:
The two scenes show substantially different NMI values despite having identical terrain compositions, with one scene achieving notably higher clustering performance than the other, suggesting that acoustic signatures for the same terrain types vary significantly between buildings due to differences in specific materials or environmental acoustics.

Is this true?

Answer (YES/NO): YES